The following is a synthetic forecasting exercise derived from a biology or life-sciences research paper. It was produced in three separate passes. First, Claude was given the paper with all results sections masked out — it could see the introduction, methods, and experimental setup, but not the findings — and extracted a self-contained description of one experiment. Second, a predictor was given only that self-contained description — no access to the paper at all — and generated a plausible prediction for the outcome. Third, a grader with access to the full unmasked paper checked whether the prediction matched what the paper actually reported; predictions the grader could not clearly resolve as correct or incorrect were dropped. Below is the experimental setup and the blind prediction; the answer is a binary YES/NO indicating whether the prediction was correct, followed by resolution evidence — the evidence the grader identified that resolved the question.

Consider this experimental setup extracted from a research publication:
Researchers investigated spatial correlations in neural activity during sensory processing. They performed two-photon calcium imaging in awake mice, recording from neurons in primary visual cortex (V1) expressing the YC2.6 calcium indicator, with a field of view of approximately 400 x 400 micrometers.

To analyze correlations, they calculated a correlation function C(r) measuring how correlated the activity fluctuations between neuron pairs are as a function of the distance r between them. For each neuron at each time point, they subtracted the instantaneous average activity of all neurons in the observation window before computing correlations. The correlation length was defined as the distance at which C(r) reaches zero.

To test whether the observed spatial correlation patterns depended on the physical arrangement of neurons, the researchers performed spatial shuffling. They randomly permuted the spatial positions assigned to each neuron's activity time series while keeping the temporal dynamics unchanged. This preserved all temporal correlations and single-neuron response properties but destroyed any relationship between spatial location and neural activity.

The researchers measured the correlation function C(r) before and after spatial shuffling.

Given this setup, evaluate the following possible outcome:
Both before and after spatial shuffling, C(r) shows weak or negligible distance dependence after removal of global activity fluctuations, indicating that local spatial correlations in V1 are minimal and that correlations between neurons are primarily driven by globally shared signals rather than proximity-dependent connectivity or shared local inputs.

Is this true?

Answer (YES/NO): NO